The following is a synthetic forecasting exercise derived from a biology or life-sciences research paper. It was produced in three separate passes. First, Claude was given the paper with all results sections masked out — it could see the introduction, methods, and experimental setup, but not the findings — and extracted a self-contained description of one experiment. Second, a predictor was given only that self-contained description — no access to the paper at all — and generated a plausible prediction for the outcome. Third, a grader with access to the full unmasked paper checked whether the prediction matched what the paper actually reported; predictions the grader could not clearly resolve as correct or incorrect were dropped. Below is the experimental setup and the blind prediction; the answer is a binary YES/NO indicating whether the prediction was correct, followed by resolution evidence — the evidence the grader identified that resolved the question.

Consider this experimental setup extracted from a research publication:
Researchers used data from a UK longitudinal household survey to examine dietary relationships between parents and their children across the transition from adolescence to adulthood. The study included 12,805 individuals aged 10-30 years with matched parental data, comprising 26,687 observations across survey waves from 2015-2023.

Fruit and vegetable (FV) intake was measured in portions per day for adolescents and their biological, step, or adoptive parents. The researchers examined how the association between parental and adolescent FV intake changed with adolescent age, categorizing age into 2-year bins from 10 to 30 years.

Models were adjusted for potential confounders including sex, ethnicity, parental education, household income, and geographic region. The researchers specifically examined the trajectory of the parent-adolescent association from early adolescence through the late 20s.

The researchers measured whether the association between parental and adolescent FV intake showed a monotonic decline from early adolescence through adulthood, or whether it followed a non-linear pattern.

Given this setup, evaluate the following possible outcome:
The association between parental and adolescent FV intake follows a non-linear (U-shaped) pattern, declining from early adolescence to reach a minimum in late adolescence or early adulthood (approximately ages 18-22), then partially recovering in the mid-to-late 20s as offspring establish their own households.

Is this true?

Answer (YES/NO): NO